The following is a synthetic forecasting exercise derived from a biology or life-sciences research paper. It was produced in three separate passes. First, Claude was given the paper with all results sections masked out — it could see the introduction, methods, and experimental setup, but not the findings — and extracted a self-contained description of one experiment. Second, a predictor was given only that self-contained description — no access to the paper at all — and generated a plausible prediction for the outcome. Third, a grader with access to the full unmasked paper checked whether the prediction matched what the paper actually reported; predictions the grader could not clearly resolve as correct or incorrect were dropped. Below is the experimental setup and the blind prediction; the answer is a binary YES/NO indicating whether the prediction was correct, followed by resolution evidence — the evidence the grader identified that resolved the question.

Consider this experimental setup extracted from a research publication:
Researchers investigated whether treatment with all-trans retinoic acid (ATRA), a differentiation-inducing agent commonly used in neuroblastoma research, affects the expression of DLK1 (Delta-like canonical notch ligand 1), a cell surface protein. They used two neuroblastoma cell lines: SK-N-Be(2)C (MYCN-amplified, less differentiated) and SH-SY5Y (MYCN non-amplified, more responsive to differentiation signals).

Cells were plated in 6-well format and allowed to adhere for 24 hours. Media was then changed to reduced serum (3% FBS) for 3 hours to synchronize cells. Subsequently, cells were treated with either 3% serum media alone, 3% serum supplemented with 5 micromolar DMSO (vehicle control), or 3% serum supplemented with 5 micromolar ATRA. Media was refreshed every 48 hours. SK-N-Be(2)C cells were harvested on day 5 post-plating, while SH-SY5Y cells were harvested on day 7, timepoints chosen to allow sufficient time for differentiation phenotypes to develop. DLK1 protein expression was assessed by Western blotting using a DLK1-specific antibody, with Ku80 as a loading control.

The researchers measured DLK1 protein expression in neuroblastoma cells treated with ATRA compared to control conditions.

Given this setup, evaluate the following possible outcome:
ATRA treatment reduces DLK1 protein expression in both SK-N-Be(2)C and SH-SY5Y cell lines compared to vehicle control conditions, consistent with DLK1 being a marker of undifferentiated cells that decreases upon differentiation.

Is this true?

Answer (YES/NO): YES